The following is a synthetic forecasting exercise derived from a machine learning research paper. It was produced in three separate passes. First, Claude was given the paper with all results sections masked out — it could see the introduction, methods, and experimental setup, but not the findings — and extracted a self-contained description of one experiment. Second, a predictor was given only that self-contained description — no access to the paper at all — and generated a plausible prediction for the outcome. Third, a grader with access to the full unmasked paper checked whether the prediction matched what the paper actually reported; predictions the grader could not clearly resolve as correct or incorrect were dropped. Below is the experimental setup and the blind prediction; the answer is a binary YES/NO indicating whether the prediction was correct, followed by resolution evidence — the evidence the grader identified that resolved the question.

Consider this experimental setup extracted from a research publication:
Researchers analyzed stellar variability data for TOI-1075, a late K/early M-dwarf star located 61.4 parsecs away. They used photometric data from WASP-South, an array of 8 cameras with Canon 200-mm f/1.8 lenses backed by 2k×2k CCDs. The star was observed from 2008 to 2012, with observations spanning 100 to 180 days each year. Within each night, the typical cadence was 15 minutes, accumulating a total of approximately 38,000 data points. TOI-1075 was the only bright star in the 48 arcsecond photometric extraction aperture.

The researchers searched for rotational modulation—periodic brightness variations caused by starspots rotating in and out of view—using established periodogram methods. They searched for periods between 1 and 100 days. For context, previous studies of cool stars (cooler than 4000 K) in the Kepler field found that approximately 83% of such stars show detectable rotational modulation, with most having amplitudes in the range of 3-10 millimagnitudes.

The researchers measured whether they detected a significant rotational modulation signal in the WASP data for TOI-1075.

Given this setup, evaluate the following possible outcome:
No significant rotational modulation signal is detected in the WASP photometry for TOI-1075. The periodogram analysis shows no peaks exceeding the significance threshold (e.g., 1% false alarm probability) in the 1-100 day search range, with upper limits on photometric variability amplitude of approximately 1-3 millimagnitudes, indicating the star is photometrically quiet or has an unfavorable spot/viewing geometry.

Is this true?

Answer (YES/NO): YES